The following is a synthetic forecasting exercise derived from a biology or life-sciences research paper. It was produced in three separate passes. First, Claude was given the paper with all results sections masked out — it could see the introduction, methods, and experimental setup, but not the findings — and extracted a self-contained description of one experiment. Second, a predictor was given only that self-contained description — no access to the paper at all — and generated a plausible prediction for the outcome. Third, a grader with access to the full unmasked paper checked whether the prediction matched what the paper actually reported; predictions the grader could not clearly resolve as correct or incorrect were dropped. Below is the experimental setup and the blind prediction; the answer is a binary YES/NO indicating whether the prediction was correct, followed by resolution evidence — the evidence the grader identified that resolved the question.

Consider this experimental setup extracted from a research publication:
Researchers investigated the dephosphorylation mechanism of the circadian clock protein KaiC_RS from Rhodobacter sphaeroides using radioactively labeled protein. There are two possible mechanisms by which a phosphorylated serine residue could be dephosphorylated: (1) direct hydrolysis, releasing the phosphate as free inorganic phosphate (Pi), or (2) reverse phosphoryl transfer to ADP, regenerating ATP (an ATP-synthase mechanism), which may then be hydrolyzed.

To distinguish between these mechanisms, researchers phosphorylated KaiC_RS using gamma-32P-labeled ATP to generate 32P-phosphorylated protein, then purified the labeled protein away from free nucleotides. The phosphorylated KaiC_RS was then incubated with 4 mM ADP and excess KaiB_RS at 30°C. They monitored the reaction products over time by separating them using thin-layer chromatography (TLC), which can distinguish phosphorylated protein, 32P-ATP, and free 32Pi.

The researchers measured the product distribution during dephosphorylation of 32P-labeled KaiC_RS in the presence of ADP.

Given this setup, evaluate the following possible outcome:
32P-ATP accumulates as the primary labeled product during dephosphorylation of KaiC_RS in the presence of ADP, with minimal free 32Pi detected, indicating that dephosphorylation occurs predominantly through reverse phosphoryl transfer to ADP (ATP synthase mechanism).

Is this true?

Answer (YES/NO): NO